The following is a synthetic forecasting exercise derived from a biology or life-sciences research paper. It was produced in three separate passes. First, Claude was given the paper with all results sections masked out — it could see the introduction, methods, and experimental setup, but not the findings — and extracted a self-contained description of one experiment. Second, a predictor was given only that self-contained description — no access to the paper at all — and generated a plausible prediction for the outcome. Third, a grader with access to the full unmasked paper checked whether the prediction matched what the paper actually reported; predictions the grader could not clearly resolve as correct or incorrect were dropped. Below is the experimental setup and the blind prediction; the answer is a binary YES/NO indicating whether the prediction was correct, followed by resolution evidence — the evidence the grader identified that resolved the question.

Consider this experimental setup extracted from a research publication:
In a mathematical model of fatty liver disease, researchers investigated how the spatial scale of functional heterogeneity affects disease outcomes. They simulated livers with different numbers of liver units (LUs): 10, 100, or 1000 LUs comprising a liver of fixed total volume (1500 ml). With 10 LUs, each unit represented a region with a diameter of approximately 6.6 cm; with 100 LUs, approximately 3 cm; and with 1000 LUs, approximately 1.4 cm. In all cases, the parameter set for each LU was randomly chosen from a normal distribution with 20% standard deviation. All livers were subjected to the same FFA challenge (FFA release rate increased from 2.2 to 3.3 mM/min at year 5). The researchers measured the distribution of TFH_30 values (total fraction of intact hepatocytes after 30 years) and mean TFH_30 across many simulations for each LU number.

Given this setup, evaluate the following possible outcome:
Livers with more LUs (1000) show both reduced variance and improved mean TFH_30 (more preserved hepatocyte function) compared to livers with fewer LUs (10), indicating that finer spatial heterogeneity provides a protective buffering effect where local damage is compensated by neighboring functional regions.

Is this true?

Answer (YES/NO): NO